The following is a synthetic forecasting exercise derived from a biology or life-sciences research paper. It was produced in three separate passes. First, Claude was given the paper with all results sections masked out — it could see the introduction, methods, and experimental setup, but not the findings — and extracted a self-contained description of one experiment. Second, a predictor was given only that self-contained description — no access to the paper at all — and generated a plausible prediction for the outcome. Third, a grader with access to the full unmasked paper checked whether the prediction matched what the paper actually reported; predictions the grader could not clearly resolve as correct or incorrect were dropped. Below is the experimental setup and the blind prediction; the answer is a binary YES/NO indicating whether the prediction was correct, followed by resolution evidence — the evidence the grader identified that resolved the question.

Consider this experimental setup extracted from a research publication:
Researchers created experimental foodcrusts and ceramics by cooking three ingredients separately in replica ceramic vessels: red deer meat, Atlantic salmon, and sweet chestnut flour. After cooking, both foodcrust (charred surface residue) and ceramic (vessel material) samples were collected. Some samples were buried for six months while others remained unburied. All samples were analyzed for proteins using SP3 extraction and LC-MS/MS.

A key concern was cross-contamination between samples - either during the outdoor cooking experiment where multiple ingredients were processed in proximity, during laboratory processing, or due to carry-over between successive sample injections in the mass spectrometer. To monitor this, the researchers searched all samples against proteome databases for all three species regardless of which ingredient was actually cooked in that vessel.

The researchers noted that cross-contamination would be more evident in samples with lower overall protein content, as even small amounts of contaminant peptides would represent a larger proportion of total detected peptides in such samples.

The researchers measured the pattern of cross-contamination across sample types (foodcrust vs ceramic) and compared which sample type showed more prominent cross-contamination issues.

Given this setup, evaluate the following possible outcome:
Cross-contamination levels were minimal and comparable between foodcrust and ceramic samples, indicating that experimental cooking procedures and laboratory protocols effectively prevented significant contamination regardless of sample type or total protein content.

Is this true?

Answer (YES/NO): NO